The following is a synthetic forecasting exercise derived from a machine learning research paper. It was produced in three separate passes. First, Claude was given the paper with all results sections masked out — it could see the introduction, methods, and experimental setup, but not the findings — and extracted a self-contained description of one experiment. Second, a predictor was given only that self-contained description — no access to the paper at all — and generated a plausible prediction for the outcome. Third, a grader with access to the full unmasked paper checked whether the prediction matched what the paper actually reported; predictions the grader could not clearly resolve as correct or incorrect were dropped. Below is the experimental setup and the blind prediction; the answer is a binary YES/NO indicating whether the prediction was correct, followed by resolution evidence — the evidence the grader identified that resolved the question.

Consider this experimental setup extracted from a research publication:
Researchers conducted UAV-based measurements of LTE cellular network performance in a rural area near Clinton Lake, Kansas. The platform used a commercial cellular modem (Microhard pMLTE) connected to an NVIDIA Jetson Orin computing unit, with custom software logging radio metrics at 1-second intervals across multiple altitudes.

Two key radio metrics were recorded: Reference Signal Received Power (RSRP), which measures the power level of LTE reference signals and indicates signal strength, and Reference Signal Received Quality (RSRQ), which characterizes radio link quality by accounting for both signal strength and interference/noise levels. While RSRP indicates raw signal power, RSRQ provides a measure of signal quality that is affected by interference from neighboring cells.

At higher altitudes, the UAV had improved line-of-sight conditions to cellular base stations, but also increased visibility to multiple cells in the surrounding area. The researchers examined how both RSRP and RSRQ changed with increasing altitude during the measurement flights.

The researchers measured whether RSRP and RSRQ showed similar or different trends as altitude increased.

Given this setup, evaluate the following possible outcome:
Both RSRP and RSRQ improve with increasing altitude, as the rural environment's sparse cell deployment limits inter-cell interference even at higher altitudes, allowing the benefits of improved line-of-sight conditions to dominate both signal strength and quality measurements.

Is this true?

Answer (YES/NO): NO